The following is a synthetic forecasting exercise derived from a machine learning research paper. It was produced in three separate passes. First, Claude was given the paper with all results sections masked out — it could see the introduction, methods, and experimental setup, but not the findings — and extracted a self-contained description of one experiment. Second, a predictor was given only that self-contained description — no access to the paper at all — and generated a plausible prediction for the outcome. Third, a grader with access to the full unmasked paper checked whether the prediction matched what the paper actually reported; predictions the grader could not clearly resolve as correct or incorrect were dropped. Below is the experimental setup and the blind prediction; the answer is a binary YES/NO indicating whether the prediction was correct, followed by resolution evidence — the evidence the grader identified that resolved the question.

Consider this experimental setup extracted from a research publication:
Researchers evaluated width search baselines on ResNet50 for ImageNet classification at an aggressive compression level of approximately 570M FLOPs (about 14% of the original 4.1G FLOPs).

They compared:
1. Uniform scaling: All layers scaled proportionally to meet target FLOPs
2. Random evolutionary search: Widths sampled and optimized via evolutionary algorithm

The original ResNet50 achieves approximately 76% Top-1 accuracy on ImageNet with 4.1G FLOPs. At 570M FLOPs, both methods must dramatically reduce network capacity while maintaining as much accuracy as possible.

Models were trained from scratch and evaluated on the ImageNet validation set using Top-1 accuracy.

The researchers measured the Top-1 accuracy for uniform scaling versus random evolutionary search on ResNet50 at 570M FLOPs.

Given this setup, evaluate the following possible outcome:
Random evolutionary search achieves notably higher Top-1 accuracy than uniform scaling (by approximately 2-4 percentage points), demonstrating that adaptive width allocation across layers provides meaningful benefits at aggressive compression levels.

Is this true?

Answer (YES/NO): NO